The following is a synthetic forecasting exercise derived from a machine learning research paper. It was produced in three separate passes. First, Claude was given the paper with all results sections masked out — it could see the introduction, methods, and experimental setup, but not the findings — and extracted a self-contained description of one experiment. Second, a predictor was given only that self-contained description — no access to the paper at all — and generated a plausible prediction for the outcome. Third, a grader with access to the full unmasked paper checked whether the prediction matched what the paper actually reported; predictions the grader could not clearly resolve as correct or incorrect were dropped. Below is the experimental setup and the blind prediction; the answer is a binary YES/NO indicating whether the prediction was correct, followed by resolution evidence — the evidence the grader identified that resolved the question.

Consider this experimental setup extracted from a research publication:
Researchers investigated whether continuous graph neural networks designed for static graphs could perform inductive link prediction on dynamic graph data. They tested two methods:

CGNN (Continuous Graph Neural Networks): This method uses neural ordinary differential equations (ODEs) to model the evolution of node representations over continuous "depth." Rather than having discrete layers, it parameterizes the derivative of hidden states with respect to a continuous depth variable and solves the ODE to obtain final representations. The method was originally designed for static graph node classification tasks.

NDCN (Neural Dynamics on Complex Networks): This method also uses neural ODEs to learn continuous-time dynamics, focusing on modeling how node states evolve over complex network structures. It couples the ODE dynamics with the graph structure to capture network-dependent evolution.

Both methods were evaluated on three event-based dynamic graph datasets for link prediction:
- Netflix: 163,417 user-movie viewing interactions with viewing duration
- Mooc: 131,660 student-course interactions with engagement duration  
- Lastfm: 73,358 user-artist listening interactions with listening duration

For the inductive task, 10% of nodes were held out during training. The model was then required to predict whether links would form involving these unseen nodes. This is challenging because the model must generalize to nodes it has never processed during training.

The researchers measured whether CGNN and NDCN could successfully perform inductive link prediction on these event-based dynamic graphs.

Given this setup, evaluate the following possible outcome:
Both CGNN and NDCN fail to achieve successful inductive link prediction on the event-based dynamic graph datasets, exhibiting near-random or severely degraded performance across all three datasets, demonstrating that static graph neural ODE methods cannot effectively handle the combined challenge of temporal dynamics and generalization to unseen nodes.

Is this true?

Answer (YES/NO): NO